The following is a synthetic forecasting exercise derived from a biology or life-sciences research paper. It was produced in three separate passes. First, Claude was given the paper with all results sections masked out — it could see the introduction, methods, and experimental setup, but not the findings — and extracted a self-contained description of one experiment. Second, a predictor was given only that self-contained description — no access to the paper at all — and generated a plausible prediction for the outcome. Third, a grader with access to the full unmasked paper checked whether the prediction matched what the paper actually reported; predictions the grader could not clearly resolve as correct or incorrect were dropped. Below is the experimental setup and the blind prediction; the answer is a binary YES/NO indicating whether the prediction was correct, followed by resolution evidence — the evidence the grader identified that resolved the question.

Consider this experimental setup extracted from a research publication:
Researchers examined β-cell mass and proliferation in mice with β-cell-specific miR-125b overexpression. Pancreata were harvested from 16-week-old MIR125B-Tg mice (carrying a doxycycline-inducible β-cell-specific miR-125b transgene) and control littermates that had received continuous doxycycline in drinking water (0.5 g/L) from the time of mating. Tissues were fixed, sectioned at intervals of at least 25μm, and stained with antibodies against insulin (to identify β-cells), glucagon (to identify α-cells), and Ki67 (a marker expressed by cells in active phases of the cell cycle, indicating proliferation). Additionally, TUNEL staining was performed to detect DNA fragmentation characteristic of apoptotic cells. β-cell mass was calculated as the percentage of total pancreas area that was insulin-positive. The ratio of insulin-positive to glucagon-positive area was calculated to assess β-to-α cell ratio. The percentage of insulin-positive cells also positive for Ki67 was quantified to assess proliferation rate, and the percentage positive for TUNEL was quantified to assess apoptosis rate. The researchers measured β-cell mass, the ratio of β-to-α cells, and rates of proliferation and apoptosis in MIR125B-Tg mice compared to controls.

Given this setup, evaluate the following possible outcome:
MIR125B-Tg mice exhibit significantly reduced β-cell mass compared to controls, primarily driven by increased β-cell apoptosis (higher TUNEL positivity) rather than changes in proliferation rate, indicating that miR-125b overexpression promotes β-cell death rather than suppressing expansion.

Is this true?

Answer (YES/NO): NO